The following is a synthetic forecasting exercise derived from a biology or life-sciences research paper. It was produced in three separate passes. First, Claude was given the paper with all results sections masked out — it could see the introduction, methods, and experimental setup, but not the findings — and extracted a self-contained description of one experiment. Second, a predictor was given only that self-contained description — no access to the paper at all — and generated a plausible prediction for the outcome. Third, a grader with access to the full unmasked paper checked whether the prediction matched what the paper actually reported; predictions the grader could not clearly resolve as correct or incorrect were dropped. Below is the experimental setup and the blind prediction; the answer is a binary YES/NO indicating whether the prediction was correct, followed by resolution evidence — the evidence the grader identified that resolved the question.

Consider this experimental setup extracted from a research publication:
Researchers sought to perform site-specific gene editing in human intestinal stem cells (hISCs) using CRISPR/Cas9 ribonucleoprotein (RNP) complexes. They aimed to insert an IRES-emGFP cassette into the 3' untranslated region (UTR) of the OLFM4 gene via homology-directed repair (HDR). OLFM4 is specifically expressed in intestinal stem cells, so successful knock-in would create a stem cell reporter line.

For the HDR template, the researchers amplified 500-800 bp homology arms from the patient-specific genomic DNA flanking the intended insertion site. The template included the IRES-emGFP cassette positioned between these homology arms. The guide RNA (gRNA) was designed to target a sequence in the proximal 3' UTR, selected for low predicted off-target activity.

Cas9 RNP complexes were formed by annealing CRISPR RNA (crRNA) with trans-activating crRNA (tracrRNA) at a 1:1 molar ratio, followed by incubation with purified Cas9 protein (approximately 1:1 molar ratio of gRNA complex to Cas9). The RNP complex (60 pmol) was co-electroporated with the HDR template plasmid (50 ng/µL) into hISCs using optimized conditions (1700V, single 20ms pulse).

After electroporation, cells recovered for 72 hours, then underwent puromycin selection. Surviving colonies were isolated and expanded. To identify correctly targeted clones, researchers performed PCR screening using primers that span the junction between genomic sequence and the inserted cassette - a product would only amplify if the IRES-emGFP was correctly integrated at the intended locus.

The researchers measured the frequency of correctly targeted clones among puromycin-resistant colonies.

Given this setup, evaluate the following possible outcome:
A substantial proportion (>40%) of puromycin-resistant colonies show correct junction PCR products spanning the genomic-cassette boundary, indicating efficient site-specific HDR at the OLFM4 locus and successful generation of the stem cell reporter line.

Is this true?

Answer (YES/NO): YES